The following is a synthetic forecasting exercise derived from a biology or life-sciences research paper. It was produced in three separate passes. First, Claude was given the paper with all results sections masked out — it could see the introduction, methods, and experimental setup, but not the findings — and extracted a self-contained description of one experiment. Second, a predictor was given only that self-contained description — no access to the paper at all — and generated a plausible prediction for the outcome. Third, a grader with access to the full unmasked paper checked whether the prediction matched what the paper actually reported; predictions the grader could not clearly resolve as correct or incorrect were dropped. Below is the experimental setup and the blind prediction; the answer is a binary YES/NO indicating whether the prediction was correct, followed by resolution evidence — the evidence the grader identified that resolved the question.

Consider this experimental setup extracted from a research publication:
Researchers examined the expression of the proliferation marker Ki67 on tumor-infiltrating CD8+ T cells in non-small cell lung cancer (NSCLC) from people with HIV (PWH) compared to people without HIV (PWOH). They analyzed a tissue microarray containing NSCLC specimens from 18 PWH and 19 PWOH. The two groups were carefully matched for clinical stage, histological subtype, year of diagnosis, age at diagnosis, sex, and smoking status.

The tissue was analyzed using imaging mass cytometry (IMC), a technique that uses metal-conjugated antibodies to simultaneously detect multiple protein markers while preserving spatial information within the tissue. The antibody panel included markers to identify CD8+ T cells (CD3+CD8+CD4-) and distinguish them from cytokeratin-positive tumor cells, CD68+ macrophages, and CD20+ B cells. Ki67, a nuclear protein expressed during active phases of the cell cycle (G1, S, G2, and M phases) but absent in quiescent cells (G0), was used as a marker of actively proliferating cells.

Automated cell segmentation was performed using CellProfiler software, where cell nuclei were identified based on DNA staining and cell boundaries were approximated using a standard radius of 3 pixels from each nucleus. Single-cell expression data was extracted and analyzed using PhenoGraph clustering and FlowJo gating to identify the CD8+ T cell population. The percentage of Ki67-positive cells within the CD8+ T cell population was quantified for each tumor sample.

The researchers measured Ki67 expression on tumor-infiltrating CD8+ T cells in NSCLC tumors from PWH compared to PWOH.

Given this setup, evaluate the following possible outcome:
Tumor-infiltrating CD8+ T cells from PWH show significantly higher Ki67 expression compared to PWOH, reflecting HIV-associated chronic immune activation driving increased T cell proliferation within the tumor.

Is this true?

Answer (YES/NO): YES